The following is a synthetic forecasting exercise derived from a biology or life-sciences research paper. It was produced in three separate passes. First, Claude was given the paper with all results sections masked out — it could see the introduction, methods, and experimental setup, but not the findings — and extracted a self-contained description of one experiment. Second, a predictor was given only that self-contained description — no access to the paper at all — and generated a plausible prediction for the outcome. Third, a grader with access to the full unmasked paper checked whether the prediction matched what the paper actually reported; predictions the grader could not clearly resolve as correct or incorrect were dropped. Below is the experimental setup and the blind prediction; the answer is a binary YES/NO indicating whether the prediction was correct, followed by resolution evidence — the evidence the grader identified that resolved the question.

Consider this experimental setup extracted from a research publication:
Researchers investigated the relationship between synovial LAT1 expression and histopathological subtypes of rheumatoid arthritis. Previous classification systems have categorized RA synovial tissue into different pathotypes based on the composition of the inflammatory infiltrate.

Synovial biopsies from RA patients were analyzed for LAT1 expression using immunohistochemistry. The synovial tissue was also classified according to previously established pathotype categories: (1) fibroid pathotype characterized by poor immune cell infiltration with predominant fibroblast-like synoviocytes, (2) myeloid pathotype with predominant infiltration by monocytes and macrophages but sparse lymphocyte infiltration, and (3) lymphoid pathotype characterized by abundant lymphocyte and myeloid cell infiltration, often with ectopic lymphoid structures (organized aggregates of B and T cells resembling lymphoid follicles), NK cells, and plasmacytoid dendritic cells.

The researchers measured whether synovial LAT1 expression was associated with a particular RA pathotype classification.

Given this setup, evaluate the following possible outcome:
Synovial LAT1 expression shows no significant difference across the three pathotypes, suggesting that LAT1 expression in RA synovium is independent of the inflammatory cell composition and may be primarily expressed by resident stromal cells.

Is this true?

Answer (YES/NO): NO